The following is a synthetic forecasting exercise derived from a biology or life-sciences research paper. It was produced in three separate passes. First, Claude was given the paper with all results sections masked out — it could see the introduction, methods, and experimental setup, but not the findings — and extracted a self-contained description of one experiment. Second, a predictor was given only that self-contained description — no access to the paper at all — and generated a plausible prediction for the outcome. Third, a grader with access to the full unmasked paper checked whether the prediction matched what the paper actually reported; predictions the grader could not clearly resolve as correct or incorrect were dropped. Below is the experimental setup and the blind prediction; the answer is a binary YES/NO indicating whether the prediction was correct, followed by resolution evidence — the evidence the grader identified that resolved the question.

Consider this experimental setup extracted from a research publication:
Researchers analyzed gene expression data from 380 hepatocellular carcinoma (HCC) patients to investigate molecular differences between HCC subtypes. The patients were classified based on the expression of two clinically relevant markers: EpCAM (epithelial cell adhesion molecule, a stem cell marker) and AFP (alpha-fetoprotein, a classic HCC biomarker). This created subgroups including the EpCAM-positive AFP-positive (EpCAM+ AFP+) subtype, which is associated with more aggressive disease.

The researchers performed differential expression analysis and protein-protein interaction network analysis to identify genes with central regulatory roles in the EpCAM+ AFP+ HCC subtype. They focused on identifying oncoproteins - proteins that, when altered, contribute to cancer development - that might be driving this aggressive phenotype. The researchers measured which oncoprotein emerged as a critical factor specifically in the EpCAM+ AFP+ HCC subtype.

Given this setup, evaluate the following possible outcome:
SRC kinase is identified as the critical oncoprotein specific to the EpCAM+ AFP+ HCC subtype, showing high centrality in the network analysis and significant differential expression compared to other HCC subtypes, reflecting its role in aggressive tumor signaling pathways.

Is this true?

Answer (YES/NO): NO